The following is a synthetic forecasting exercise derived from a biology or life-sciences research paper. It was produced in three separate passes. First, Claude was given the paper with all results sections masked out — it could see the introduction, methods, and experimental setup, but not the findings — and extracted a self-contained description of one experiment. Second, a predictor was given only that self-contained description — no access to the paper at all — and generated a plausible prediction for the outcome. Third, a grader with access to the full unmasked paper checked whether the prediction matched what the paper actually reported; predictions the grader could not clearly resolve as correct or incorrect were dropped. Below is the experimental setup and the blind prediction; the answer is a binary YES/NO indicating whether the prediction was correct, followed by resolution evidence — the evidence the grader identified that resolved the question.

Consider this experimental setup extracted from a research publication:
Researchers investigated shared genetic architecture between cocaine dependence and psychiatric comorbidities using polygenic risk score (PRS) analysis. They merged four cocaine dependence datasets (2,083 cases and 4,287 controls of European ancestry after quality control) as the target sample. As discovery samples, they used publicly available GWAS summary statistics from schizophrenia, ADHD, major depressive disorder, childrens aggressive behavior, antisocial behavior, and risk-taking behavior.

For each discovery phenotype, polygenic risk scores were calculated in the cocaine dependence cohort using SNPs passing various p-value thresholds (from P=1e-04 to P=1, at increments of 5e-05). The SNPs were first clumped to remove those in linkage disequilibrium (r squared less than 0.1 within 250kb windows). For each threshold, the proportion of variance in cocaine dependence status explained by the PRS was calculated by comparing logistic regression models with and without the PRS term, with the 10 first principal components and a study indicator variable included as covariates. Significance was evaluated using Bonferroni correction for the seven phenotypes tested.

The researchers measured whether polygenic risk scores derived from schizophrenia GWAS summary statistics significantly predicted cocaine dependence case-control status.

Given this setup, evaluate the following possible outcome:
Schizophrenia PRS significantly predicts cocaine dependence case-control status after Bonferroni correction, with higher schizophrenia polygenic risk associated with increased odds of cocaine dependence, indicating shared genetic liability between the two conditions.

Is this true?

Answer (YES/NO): YES